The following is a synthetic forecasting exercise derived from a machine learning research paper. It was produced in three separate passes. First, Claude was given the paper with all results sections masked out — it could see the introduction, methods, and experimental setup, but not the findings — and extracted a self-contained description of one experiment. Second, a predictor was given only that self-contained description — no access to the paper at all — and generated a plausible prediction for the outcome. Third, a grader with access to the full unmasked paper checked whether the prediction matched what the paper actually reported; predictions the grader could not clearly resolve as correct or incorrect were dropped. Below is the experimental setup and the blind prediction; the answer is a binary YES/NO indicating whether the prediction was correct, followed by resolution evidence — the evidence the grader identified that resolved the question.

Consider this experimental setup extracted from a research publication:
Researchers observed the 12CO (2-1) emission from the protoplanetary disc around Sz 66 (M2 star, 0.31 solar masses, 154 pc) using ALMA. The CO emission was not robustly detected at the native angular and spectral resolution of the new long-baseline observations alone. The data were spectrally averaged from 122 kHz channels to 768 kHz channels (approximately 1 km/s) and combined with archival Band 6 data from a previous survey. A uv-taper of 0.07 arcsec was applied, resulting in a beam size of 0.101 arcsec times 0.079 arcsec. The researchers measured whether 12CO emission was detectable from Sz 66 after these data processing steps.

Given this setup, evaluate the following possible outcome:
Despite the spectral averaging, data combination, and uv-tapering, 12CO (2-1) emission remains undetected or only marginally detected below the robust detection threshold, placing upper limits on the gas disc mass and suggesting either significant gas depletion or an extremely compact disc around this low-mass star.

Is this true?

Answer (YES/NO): NO